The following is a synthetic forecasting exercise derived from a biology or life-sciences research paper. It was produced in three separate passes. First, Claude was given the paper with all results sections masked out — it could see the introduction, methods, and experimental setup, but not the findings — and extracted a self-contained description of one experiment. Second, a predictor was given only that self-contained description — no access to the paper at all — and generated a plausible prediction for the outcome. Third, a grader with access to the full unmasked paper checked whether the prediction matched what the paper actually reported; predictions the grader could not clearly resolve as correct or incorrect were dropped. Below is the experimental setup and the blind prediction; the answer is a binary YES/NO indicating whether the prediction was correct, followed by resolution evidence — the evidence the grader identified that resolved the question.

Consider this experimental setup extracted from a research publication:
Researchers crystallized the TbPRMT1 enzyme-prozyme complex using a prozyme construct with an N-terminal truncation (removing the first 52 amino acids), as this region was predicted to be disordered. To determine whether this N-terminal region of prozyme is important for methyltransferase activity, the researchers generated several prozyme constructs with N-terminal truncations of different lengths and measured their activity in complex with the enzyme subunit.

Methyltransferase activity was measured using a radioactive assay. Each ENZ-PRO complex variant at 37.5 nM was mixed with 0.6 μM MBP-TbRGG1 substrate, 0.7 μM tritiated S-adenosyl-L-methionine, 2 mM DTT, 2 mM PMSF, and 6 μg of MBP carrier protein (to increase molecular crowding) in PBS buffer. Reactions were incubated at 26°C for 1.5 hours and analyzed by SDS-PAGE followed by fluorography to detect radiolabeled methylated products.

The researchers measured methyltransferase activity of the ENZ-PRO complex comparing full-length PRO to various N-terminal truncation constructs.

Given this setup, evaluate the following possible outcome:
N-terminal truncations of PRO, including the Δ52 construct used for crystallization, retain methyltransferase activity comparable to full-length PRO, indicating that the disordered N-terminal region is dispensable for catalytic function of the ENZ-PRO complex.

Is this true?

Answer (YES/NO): NO